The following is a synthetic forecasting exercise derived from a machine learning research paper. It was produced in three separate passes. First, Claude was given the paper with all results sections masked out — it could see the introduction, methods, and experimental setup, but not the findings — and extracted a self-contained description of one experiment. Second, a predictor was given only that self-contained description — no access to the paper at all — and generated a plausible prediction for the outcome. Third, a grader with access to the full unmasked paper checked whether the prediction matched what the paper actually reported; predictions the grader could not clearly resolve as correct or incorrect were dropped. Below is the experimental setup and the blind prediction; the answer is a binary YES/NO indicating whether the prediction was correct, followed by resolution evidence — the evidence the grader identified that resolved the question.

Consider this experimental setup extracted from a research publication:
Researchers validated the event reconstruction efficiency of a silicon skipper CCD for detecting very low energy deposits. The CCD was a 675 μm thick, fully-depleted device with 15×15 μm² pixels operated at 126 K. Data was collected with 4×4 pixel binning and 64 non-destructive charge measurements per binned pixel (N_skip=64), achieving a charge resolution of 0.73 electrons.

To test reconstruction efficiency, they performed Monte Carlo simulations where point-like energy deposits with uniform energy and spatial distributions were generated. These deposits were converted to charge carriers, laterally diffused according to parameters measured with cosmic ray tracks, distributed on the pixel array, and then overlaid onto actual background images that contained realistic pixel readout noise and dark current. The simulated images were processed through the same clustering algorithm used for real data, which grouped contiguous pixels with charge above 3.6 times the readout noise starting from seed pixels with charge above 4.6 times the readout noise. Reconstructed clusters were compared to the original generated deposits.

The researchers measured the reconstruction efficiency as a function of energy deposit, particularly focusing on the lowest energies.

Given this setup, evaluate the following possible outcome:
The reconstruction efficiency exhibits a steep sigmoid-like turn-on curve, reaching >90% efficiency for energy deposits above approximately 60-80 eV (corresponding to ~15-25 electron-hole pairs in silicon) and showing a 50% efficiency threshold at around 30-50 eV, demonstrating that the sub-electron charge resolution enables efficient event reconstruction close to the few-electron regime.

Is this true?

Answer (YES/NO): NO